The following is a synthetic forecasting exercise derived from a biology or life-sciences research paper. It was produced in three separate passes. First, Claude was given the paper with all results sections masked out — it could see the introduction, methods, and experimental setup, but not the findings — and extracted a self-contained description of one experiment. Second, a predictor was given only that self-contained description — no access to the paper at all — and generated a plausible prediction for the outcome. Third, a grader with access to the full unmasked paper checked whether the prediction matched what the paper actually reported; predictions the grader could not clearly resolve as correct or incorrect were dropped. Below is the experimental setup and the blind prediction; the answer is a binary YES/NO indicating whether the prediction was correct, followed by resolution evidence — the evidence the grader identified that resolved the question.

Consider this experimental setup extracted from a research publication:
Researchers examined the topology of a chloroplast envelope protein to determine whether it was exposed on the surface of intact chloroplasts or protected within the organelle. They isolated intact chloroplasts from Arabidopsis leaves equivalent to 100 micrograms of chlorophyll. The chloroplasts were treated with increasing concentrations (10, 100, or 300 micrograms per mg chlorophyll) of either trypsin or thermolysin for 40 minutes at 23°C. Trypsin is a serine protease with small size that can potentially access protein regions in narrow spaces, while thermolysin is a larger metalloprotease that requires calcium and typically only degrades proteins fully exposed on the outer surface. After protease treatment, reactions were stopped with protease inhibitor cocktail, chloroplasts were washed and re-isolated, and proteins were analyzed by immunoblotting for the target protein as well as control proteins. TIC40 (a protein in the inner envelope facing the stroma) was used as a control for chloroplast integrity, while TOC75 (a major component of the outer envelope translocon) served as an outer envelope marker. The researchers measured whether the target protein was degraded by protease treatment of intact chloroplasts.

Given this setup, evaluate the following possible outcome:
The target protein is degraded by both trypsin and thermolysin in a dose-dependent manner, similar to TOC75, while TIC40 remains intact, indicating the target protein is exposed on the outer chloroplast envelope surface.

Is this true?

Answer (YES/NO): NO